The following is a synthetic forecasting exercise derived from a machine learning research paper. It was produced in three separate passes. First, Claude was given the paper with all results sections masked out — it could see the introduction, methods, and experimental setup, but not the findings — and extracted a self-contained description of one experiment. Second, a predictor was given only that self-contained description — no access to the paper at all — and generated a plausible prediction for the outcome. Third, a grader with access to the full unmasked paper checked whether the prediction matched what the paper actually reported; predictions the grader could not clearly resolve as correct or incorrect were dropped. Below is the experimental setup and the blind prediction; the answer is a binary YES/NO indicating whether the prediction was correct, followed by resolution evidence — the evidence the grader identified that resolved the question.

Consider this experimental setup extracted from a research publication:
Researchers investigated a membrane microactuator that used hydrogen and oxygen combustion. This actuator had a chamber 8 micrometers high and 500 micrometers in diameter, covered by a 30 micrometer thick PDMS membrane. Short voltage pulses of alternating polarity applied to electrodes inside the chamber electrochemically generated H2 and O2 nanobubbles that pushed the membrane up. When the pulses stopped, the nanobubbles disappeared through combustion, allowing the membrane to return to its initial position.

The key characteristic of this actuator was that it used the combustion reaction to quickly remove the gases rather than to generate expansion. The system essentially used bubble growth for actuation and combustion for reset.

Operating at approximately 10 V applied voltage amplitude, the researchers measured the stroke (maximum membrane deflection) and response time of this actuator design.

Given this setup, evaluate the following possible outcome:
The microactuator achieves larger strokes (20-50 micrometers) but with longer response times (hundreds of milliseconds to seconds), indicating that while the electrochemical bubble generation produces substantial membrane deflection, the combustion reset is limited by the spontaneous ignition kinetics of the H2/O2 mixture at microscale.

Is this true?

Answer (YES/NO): NO